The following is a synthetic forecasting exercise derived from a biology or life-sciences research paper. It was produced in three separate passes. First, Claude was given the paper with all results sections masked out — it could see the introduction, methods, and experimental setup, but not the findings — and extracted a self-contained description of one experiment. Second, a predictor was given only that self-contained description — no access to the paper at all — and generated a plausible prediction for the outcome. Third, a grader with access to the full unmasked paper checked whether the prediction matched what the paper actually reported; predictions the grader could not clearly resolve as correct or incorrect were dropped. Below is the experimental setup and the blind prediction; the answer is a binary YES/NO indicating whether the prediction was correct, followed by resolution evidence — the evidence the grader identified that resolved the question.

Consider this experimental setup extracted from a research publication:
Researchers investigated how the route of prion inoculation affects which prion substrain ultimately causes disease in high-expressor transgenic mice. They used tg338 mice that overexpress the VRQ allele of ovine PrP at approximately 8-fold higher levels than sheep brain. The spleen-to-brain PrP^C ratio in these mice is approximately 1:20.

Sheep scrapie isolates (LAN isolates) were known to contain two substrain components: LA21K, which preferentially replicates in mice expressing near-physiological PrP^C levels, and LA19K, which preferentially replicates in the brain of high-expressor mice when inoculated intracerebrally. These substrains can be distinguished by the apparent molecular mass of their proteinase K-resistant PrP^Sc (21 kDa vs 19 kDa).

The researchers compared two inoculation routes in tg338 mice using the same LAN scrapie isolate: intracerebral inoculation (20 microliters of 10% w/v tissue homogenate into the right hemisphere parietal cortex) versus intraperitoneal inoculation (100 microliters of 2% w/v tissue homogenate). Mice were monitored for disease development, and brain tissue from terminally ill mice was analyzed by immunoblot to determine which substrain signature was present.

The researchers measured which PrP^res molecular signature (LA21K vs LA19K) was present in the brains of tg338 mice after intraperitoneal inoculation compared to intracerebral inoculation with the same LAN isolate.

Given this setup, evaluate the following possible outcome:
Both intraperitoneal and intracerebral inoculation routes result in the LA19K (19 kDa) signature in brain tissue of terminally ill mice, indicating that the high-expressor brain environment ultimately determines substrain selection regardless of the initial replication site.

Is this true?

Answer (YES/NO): NO